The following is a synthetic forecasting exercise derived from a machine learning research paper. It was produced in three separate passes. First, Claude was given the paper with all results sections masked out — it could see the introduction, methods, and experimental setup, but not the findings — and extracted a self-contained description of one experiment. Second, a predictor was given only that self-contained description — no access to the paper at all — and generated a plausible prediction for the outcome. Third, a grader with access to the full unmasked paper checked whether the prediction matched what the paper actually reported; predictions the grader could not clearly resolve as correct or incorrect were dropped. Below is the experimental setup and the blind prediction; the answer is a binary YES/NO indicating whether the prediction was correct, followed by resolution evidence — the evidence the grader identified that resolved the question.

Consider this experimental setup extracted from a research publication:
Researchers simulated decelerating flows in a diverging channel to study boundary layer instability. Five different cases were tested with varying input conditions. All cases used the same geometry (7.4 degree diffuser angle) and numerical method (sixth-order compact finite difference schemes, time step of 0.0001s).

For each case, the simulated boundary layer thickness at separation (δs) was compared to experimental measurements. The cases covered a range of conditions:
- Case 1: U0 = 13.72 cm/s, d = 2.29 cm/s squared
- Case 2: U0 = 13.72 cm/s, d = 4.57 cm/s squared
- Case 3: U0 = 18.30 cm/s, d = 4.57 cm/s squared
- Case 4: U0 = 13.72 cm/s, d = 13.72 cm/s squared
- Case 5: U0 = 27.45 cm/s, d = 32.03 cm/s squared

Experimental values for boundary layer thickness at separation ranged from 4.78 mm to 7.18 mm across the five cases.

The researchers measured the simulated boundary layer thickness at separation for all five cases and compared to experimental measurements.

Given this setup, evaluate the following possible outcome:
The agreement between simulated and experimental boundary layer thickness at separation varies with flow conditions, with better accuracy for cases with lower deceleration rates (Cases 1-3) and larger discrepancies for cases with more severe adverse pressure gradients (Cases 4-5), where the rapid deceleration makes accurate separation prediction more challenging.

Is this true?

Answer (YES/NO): NO